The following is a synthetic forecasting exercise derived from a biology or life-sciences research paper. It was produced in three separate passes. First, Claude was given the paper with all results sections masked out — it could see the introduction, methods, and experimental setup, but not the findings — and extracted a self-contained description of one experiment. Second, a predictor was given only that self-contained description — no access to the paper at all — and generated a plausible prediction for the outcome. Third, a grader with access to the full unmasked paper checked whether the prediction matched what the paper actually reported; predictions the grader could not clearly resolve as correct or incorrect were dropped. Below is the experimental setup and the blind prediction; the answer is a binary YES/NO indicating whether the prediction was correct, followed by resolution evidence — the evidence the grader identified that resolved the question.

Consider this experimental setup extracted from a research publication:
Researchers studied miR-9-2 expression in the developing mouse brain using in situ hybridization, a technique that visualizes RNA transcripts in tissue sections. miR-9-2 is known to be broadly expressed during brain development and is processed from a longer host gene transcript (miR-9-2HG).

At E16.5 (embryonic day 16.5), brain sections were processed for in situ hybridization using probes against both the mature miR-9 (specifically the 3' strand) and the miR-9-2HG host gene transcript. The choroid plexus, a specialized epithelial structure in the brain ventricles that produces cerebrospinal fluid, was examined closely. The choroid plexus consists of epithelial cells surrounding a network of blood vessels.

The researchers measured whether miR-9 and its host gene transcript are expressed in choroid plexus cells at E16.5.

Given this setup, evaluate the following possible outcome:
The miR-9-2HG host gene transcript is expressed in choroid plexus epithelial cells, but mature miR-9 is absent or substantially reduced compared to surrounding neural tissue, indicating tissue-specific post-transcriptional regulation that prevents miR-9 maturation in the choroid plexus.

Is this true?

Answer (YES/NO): NO